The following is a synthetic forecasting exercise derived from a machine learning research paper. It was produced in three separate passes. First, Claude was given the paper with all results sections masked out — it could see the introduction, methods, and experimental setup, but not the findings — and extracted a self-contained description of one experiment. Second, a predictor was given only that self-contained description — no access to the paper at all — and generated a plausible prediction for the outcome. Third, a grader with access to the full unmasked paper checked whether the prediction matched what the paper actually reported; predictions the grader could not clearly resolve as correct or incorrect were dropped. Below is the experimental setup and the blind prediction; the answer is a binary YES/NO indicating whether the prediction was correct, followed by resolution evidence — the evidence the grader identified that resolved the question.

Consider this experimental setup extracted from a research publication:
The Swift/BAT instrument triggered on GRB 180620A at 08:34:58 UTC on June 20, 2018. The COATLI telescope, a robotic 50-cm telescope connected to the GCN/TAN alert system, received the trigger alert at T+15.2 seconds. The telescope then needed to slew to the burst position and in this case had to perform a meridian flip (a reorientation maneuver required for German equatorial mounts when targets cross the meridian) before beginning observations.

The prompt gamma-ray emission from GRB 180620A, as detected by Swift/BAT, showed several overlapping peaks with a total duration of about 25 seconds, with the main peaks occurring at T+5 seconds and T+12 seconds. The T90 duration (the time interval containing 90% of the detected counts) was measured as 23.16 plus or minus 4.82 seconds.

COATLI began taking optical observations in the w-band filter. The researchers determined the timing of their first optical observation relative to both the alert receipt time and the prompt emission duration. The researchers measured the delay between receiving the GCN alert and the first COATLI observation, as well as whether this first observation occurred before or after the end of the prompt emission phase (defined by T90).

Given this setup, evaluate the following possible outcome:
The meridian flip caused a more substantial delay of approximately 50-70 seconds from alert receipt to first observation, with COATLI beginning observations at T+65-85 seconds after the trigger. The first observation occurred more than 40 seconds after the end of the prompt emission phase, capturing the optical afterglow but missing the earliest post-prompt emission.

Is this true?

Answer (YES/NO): NO